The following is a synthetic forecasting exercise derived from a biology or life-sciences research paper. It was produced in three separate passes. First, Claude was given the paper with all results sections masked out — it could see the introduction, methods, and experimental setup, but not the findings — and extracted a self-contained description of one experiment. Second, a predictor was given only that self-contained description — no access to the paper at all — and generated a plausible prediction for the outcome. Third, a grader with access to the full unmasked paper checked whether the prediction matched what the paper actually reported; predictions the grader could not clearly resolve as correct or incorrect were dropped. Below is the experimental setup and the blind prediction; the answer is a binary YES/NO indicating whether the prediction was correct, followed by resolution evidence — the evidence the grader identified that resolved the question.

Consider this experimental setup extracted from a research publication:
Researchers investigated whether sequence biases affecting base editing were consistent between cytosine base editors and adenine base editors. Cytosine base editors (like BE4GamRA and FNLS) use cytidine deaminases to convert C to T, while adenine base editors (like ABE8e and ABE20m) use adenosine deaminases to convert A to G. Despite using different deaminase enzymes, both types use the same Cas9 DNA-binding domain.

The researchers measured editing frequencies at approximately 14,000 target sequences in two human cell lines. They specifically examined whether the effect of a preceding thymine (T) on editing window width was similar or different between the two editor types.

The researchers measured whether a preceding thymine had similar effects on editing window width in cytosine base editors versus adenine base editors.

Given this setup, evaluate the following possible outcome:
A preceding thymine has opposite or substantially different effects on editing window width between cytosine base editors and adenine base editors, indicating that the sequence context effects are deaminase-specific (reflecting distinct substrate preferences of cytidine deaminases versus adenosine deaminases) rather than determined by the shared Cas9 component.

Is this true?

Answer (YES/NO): NO